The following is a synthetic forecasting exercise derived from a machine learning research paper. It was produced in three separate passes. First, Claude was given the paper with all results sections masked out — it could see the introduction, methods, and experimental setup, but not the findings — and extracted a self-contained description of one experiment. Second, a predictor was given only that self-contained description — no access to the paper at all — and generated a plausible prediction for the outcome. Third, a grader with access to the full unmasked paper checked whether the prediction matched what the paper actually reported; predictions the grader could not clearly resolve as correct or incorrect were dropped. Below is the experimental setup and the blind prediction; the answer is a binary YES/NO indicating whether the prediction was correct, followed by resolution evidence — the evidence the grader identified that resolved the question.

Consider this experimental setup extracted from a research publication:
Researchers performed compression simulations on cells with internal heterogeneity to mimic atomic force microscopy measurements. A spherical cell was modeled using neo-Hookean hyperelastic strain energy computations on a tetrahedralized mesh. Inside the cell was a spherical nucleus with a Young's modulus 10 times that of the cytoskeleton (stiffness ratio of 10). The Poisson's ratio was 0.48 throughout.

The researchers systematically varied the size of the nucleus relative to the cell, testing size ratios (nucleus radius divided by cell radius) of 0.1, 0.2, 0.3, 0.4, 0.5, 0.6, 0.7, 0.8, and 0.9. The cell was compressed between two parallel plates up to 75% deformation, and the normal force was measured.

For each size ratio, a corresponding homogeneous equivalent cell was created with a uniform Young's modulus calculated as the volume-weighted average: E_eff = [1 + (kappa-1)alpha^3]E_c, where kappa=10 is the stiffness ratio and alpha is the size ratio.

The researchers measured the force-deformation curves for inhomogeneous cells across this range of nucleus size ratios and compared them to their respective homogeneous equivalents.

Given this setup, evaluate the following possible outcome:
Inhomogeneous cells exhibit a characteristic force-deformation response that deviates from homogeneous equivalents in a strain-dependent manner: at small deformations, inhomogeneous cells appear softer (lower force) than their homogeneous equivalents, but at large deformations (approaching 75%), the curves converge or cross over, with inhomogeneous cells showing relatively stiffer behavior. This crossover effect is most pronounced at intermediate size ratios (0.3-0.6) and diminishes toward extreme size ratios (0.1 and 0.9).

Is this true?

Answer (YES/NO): NO